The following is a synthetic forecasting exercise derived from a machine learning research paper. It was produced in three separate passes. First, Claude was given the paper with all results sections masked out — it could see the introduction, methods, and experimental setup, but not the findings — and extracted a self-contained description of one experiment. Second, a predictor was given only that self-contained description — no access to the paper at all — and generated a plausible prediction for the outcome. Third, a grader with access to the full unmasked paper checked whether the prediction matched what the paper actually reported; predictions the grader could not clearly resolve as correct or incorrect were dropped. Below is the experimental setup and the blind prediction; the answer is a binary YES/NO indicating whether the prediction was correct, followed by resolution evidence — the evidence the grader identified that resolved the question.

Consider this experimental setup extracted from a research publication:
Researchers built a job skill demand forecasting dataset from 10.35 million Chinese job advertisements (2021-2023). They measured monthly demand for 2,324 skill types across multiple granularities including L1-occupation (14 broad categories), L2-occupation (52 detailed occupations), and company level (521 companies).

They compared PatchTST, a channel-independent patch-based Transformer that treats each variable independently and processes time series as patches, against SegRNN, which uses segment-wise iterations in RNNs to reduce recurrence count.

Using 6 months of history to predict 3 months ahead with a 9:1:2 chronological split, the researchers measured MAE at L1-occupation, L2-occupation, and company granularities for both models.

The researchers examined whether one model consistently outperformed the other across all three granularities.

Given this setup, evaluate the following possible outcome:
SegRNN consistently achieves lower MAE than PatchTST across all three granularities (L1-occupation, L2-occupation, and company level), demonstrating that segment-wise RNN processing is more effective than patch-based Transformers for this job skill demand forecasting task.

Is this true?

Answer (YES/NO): NO